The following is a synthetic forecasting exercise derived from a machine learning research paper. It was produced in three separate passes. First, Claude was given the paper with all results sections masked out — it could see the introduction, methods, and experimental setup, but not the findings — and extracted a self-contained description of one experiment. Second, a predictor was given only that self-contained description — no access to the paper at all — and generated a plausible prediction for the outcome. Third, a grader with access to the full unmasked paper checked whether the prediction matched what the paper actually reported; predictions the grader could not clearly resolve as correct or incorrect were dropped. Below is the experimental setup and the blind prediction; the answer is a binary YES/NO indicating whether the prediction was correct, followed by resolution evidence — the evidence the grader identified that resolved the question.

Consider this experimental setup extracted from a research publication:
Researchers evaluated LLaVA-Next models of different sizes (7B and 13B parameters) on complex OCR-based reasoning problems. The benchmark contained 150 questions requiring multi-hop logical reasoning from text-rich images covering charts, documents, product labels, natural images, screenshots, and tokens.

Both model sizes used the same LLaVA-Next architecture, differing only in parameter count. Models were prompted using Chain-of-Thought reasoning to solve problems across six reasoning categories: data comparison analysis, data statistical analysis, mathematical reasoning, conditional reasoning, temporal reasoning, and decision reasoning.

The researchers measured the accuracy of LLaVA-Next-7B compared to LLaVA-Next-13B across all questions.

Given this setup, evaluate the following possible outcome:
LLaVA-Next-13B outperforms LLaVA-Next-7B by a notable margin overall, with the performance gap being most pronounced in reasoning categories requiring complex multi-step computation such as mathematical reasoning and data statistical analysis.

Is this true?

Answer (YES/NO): NO